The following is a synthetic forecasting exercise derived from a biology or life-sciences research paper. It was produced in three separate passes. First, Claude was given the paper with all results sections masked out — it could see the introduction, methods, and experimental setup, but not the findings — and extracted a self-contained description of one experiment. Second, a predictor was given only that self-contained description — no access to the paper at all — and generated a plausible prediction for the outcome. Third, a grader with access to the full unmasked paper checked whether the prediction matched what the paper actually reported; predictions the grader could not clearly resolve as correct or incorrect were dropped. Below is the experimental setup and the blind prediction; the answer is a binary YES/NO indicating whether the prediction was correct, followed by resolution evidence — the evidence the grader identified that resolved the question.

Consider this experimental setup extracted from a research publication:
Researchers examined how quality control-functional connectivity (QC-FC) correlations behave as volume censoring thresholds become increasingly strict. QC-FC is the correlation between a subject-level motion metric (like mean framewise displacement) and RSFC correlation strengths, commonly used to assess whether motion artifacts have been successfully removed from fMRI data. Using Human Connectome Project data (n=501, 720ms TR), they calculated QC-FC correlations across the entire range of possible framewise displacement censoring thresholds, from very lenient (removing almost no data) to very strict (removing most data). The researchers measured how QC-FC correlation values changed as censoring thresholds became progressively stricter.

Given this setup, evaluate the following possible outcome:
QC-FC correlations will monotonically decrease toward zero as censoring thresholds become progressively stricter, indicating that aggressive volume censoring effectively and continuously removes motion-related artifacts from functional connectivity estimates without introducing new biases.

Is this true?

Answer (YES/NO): NO